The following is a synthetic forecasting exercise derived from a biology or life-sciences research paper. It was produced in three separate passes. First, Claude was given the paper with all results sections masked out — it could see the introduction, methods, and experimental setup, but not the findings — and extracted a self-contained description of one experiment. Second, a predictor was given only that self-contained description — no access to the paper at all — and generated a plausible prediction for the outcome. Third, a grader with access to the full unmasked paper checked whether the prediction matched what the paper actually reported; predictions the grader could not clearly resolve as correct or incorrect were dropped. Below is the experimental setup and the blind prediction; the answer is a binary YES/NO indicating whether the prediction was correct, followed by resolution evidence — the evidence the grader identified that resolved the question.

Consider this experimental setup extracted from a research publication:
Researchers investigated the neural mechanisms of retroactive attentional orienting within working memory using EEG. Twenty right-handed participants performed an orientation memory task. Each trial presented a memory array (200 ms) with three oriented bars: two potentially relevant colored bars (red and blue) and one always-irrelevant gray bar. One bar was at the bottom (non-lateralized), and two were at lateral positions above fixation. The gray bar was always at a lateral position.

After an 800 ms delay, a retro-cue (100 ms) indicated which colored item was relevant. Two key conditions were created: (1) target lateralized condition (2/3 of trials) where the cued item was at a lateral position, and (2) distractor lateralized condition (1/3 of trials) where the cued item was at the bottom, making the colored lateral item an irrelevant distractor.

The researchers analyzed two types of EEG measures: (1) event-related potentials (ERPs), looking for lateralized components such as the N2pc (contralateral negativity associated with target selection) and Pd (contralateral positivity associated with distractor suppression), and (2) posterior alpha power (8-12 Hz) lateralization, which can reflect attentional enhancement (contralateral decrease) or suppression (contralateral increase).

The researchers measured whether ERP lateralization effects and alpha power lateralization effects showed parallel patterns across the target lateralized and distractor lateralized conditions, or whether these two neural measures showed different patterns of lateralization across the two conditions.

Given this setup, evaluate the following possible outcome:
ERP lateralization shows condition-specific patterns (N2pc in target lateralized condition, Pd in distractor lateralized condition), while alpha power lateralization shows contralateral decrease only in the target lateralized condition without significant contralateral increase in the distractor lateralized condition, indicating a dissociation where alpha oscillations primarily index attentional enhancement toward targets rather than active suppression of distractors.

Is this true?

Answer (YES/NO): NO